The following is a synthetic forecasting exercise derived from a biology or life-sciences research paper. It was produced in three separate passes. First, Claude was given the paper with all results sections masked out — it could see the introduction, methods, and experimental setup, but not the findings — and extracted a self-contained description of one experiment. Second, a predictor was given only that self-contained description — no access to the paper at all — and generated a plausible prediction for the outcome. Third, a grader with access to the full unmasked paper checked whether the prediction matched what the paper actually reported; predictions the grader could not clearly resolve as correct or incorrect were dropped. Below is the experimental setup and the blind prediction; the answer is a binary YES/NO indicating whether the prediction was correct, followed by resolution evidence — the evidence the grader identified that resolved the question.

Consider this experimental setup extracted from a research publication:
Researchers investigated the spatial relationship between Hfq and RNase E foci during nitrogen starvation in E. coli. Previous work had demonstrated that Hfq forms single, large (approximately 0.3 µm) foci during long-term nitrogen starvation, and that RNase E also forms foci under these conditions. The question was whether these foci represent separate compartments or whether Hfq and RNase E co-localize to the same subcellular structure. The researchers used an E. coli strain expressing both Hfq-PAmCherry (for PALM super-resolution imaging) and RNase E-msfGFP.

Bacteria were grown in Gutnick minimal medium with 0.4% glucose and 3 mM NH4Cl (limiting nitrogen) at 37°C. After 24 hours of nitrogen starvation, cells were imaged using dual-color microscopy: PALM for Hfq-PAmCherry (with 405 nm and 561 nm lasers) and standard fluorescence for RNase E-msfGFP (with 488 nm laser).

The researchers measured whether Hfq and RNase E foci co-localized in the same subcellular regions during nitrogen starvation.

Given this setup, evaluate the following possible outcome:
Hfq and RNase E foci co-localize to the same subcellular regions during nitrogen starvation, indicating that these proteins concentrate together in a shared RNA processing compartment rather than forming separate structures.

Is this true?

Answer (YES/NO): YES